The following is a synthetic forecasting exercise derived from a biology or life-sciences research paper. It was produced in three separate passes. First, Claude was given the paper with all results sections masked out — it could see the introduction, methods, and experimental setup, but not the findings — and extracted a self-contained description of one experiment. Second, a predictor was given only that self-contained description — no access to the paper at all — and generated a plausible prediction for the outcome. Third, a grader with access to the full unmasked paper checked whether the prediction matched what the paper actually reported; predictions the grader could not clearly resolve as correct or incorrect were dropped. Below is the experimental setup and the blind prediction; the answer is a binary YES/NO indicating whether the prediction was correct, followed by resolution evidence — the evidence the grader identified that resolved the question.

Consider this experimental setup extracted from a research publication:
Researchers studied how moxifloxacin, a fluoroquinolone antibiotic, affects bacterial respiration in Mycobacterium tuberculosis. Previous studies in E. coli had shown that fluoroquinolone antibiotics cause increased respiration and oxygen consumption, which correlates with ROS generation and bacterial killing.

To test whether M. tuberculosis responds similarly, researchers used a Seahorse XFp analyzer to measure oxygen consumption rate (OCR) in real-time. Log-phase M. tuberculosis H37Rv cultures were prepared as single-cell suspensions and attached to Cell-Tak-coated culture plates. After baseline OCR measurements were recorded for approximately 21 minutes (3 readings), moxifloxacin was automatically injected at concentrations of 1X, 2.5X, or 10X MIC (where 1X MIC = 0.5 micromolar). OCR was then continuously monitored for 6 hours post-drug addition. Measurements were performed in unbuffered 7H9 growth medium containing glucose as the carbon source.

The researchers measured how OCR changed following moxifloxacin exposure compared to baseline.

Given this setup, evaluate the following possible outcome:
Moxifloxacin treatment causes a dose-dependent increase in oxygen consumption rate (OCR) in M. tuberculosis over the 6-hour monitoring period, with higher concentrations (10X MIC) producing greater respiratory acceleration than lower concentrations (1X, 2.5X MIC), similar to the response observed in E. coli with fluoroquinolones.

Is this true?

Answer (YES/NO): NO